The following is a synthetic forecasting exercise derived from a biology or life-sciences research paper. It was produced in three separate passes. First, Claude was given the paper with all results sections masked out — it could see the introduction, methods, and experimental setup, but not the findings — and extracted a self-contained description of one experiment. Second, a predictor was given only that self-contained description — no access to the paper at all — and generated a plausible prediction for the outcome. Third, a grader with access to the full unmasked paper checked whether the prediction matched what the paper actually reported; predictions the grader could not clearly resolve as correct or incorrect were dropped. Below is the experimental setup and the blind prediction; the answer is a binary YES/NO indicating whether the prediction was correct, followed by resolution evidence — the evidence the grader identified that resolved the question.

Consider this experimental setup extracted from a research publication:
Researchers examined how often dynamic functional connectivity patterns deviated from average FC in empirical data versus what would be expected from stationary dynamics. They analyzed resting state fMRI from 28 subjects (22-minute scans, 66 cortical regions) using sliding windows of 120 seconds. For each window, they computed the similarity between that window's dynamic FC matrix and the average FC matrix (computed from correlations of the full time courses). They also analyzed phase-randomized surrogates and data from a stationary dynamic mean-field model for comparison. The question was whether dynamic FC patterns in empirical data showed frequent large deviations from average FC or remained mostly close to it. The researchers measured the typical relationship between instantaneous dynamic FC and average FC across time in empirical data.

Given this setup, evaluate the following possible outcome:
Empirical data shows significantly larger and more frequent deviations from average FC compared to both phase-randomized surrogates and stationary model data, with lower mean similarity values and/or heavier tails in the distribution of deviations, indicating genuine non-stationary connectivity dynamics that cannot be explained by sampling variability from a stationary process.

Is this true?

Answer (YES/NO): NO